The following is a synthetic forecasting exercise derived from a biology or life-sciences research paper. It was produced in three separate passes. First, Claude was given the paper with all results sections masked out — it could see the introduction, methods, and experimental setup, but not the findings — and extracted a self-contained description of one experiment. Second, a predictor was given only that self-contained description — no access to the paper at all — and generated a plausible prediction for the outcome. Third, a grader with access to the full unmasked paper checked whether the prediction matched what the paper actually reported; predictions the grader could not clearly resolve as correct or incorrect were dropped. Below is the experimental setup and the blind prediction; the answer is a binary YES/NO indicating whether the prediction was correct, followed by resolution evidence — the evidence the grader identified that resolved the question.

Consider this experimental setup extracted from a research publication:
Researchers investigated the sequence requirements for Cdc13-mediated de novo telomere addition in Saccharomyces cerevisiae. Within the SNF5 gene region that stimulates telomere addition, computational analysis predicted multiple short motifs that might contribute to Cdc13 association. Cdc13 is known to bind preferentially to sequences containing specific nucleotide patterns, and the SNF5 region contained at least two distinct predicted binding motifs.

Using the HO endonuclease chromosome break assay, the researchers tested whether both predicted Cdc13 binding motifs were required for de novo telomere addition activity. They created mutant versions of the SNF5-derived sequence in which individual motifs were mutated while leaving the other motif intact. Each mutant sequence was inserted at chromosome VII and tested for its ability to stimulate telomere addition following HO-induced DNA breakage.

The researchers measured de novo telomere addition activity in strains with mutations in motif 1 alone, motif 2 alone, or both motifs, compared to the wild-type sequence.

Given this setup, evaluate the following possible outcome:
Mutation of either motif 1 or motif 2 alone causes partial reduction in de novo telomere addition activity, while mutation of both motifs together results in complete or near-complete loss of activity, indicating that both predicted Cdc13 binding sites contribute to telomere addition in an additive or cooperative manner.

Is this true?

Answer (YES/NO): NO